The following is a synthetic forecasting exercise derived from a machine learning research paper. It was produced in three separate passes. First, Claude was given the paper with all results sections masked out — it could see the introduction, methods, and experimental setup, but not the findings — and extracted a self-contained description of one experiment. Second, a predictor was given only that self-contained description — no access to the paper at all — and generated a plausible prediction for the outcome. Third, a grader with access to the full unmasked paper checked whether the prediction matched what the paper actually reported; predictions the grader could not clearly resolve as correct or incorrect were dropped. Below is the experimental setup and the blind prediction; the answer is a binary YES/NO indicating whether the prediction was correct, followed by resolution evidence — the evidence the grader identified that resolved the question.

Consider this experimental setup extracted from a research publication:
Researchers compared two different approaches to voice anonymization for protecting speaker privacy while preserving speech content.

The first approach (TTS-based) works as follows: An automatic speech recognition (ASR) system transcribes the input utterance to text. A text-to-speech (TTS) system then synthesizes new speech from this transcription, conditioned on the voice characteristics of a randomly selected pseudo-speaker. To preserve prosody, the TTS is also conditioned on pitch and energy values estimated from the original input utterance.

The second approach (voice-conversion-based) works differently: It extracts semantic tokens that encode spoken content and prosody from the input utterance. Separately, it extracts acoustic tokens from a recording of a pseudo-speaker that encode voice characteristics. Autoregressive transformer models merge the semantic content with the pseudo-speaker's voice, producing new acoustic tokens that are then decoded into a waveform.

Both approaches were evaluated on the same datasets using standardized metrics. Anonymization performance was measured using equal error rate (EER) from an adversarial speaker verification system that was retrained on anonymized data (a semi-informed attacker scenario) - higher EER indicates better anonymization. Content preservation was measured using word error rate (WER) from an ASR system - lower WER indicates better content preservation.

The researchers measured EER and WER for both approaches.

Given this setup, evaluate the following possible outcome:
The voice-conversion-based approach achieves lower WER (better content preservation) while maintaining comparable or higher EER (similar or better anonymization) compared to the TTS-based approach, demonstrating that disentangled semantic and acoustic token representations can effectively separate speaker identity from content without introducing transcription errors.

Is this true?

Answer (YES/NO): NO